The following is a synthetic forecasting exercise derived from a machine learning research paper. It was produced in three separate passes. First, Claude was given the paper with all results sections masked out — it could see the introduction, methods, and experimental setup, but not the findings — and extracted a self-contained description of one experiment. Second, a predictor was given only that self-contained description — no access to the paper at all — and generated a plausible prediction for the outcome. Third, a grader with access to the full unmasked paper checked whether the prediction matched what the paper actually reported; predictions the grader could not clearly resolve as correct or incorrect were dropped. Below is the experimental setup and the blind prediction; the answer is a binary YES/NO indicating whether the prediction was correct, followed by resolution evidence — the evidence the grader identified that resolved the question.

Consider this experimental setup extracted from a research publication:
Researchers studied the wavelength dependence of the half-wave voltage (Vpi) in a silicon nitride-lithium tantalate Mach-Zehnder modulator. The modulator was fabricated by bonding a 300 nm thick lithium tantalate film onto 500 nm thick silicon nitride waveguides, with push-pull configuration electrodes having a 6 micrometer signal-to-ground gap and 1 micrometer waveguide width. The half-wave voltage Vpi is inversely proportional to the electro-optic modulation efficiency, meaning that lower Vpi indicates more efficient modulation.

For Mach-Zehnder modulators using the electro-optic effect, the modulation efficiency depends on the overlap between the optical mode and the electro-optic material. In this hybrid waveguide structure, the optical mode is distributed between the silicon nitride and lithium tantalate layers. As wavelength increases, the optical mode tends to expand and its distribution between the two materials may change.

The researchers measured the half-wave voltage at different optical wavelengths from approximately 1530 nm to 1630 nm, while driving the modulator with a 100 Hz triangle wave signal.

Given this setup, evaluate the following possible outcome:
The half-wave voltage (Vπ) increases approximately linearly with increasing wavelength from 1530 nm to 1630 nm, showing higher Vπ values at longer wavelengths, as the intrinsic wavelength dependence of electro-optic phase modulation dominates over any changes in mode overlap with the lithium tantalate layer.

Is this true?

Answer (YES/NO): NO